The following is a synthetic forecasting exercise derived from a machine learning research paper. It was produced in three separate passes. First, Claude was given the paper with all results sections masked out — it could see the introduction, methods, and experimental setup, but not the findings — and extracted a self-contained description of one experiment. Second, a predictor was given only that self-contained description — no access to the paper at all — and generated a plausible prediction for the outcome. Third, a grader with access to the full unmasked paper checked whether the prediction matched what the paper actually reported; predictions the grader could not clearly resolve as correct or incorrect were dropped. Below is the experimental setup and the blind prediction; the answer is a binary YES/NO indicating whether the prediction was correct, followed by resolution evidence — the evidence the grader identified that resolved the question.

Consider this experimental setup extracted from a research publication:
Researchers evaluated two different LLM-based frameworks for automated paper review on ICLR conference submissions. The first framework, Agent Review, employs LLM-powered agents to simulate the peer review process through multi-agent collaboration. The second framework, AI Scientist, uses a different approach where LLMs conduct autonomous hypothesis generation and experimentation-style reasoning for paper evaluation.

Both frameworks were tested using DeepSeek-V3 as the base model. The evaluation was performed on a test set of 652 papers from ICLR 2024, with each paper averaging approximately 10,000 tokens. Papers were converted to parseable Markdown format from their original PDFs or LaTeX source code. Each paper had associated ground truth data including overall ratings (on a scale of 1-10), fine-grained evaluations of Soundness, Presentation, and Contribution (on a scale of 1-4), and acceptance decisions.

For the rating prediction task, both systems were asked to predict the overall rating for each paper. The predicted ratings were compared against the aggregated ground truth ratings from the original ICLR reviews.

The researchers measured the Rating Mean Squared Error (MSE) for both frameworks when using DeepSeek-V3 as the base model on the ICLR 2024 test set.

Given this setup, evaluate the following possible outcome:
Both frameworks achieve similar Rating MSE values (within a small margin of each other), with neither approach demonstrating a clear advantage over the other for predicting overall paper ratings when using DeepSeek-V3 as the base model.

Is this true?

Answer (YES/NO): NO